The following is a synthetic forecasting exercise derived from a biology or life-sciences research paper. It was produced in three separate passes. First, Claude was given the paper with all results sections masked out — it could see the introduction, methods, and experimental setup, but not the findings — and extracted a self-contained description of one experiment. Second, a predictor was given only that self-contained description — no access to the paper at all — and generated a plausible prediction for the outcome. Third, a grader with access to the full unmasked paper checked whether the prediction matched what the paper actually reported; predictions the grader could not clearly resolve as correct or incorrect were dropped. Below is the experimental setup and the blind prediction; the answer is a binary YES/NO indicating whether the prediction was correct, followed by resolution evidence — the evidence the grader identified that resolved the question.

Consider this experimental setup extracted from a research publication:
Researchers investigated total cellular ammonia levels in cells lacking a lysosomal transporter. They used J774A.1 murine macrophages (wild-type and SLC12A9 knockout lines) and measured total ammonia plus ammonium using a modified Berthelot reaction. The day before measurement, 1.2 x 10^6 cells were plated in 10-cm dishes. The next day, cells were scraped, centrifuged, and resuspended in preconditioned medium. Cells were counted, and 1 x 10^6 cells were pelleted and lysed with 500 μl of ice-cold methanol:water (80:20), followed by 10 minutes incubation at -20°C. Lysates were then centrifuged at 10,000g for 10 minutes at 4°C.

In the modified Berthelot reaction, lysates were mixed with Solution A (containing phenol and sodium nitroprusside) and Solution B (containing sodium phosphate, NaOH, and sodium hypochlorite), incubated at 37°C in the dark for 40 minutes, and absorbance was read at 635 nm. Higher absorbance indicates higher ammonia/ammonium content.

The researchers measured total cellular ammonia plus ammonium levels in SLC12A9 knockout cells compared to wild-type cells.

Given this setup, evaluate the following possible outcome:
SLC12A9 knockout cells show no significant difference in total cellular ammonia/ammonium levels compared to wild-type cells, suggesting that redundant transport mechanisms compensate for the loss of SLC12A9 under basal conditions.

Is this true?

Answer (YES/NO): NO